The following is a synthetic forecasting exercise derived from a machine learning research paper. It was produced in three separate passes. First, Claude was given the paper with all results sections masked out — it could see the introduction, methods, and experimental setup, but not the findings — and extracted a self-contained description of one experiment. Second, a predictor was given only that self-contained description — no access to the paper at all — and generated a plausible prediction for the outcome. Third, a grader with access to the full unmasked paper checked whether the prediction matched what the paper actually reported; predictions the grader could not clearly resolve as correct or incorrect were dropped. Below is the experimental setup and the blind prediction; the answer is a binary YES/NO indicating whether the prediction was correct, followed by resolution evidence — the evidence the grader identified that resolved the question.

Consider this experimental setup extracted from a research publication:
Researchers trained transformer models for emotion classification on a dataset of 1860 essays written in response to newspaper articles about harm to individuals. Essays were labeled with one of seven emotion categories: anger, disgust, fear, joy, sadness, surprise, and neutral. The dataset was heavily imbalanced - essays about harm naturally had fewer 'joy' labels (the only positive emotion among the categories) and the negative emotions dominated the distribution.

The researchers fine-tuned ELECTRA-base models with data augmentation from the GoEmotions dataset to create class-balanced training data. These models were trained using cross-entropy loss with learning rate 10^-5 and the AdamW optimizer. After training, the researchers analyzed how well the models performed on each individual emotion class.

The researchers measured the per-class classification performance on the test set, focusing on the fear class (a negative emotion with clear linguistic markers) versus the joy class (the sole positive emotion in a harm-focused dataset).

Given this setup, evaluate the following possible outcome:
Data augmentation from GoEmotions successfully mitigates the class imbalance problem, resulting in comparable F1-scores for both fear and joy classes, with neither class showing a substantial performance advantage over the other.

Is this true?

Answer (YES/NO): NO